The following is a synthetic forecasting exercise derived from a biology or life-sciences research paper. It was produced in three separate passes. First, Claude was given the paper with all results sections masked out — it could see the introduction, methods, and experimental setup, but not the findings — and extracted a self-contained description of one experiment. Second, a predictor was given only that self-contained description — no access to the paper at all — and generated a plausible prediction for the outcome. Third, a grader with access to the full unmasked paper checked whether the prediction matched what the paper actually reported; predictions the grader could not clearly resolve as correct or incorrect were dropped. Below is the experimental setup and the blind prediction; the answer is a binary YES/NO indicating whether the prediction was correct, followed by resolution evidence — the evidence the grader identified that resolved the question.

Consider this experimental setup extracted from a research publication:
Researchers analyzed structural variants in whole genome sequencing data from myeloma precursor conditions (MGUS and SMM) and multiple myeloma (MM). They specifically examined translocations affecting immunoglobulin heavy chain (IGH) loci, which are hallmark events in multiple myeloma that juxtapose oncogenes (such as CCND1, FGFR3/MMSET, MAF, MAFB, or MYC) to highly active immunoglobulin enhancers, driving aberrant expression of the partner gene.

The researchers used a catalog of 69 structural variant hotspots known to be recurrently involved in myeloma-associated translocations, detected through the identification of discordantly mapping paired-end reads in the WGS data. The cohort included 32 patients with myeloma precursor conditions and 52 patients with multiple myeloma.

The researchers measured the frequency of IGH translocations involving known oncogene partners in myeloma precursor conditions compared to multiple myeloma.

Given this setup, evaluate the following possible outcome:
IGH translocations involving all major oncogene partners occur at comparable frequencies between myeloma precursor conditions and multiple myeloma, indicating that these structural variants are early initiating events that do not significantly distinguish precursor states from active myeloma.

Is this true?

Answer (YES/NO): NO